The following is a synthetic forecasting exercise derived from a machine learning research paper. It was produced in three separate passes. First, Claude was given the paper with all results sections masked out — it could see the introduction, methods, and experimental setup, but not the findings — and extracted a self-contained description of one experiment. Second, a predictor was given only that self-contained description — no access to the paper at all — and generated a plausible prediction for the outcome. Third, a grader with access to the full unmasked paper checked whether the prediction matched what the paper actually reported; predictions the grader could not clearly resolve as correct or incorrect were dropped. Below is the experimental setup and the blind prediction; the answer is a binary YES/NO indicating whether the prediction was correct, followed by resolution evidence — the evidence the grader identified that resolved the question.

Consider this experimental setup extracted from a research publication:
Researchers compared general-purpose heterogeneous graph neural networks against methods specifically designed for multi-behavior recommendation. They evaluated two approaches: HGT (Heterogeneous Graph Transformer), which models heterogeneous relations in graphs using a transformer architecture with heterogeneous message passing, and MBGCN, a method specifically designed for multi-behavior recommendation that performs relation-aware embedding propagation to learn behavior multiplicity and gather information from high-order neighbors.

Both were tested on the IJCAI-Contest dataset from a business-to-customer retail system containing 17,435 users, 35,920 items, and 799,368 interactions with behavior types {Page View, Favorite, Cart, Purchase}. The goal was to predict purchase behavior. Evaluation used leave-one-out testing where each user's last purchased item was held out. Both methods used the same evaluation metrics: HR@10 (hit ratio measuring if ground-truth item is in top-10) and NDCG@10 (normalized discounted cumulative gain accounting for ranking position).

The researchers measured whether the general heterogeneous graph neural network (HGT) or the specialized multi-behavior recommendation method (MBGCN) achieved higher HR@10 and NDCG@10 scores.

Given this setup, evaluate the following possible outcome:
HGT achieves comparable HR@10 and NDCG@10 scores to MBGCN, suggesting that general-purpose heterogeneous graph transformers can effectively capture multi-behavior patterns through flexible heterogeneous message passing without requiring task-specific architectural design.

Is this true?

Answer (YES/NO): NO